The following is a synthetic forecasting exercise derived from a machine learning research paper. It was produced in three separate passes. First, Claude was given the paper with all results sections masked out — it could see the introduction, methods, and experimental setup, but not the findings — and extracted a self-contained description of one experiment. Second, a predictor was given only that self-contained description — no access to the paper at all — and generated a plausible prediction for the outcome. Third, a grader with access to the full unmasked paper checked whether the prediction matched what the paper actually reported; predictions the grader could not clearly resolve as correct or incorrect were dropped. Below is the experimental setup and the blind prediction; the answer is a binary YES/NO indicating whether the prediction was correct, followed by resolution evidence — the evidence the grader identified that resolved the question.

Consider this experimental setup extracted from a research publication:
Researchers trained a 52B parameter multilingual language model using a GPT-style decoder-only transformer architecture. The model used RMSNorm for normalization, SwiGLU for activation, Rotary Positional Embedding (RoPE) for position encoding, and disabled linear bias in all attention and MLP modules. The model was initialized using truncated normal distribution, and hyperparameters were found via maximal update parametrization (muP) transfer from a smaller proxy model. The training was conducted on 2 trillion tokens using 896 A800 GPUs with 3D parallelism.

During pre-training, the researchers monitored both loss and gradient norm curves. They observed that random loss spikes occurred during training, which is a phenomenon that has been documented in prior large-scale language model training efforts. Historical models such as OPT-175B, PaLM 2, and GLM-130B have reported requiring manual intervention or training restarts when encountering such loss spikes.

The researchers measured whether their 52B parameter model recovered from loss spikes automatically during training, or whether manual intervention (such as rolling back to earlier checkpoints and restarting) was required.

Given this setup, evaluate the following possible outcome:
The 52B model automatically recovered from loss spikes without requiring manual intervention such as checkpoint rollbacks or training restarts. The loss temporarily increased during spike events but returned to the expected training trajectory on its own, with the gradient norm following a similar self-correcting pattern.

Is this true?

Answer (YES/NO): YES